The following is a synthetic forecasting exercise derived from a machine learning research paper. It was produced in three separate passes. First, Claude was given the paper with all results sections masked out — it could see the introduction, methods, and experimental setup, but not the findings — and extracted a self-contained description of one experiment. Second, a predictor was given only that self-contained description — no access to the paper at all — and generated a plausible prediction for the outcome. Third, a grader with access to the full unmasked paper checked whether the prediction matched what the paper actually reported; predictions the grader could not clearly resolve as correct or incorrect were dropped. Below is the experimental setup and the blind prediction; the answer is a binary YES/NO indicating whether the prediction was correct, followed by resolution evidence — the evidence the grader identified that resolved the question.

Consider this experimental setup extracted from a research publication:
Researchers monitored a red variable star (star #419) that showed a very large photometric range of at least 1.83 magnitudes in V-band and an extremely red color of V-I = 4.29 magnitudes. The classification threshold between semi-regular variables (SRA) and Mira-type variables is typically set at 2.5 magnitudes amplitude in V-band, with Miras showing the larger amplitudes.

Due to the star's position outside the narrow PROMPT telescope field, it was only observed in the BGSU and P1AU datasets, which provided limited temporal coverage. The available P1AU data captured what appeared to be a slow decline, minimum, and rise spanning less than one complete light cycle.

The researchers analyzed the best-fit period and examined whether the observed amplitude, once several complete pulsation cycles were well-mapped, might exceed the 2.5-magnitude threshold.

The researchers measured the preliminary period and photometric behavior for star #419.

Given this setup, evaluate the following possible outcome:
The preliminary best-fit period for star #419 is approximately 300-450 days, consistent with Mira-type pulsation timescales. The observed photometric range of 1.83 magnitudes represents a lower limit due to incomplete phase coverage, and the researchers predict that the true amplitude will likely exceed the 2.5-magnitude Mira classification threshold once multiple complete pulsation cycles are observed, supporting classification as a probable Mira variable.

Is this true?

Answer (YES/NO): NO